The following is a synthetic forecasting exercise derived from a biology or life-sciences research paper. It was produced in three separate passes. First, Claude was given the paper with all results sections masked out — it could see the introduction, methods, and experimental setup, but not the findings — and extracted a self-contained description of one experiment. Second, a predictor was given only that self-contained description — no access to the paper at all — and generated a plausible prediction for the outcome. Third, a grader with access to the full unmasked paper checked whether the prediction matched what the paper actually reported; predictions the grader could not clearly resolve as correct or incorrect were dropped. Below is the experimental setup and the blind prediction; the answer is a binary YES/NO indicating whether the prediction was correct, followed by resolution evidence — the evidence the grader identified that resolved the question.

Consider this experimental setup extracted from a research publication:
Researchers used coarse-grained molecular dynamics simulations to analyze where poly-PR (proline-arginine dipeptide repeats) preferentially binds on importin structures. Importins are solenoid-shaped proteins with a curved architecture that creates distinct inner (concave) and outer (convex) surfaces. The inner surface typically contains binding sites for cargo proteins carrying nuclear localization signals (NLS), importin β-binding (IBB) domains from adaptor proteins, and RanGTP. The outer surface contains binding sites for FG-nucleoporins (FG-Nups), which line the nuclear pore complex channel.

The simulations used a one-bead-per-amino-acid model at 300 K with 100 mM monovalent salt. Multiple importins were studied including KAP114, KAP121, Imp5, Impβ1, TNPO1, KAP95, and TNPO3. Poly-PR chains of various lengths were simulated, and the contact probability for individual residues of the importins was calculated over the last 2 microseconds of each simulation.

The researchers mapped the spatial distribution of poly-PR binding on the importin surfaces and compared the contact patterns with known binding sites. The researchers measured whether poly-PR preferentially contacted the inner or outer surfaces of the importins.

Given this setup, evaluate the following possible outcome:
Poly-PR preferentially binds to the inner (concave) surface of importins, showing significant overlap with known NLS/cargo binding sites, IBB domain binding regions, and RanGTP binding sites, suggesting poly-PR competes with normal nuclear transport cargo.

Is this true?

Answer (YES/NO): YES